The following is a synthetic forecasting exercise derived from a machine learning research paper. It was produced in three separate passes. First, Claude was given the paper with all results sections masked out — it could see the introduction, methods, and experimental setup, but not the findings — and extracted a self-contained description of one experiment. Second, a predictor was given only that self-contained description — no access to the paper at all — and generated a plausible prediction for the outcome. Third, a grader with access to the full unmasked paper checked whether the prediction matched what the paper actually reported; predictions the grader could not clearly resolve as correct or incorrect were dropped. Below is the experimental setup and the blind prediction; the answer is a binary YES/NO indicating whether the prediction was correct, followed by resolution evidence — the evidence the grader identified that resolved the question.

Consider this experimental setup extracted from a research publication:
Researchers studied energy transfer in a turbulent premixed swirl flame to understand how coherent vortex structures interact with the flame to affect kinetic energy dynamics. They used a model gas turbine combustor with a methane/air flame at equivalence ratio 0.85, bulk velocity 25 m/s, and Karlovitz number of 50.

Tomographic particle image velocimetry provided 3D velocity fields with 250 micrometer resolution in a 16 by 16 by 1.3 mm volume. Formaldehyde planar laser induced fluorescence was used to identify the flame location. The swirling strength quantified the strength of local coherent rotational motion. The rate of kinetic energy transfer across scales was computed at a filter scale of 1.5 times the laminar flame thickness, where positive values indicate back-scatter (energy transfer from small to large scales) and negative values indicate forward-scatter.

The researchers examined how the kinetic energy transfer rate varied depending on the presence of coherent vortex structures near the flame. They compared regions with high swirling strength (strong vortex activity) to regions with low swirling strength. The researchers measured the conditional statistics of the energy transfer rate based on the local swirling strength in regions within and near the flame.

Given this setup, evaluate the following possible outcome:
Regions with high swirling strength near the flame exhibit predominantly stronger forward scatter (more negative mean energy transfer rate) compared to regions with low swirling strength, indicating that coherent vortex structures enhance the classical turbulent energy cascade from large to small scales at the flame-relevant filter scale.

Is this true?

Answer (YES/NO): NO